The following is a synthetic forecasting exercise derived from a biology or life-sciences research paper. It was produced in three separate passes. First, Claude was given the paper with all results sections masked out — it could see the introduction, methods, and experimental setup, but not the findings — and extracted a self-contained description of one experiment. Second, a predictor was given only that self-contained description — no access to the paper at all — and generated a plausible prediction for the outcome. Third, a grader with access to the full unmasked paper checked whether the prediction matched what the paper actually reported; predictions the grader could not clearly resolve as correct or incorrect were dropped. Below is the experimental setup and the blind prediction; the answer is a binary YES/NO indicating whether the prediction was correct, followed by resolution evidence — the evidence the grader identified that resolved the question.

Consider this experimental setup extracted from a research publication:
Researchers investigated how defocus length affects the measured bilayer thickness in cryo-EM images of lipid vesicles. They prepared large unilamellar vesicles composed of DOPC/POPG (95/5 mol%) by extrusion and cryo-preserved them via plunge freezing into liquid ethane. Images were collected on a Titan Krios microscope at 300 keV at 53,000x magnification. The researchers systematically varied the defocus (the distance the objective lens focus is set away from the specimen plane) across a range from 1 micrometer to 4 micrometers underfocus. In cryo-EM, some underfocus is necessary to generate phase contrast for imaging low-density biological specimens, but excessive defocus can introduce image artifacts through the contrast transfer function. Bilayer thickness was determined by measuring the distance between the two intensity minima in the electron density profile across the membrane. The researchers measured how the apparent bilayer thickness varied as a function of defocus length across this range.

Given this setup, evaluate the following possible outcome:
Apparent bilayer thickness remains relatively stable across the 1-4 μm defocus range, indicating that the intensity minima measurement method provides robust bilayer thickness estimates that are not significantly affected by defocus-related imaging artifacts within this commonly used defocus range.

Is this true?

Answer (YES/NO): YES